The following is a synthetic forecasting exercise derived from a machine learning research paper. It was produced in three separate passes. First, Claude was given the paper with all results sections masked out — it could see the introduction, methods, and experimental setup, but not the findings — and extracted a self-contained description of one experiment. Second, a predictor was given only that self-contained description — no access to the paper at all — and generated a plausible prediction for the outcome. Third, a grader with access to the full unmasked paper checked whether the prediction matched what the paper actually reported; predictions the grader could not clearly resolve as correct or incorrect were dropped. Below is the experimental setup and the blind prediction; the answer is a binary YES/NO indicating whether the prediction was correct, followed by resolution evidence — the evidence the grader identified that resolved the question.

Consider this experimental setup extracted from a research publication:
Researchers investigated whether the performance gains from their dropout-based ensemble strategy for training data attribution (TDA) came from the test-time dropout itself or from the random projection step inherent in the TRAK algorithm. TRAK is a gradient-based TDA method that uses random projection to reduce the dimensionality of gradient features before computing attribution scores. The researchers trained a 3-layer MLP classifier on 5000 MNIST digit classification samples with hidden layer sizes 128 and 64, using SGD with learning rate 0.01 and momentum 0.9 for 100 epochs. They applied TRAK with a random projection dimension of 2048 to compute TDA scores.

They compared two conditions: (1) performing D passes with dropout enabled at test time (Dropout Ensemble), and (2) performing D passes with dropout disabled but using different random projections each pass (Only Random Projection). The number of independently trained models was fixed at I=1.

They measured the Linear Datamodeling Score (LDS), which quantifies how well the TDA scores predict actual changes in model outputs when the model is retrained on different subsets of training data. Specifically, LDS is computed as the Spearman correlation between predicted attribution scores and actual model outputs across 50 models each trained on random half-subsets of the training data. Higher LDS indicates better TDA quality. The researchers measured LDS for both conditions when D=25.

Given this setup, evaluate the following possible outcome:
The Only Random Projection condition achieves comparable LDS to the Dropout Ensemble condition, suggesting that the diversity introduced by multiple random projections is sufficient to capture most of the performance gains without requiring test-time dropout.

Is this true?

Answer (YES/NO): NO